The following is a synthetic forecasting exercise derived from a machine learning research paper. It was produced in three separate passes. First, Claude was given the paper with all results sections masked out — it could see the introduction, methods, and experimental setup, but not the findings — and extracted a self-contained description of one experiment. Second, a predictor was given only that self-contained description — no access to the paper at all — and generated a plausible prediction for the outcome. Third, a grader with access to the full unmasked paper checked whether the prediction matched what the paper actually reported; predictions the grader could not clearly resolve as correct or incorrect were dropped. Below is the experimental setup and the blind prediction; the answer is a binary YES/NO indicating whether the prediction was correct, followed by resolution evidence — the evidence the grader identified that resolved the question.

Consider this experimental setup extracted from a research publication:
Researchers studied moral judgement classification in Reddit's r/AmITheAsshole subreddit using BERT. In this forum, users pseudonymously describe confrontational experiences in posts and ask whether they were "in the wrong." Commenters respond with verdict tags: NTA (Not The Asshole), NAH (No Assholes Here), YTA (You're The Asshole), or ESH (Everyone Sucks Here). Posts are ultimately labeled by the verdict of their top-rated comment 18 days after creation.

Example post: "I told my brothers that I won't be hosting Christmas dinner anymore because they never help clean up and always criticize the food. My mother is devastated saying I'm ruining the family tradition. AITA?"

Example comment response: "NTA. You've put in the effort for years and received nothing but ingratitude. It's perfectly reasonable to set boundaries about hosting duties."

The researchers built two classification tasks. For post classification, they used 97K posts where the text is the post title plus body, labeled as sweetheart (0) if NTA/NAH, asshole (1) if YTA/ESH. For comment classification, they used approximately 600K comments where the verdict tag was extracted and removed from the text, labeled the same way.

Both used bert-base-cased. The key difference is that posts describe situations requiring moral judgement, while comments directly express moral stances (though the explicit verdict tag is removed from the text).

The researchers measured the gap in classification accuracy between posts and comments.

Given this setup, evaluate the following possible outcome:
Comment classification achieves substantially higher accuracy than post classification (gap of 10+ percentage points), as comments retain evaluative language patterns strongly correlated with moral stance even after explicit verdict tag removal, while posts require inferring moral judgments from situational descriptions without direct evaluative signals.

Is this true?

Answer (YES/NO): YES